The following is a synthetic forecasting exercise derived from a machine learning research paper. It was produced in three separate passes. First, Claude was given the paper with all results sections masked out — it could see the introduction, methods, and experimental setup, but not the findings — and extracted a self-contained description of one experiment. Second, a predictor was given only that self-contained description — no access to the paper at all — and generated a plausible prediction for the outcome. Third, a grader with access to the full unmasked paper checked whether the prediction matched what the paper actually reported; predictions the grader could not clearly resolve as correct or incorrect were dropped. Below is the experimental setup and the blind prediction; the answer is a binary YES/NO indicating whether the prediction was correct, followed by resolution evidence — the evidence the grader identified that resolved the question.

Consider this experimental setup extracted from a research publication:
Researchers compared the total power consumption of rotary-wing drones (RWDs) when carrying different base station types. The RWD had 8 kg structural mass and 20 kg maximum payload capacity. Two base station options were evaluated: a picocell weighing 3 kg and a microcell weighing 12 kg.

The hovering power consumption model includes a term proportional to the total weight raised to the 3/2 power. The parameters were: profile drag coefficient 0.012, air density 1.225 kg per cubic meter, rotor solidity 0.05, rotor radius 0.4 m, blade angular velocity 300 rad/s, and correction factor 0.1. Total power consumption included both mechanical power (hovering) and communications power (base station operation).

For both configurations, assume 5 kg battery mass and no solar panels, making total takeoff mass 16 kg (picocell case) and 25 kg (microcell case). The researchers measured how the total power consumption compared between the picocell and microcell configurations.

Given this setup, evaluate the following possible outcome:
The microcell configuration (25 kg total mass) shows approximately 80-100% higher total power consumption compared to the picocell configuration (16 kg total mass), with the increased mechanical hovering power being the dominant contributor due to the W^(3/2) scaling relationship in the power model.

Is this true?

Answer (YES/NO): YES